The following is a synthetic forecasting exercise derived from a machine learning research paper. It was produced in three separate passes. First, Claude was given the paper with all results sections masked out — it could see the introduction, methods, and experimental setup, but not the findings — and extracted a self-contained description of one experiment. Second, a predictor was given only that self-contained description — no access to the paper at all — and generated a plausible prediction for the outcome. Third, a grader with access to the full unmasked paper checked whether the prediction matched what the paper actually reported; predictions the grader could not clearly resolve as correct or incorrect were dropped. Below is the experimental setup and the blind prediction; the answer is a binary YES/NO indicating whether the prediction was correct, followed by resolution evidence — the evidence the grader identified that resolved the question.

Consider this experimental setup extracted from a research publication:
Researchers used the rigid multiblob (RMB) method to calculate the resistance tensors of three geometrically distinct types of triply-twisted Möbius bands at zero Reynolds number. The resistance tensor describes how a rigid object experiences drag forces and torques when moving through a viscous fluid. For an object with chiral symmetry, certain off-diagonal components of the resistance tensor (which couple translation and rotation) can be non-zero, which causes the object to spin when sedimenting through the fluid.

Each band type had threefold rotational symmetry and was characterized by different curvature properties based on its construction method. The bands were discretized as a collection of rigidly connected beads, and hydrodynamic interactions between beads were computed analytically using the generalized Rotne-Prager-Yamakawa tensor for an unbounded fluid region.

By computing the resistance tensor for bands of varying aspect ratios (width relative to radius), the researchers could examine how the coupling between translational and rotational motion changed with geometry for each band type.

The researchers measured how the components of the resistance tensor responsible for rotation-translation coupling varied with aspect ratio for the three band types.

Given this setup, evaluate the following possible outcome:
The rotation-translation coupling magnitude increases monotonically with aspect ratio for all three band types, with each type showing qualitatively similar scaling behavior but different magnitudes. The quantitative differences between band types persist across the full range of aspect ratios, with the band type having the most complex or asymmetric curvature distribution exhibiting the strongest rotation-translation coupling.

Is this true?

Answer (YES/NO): NO